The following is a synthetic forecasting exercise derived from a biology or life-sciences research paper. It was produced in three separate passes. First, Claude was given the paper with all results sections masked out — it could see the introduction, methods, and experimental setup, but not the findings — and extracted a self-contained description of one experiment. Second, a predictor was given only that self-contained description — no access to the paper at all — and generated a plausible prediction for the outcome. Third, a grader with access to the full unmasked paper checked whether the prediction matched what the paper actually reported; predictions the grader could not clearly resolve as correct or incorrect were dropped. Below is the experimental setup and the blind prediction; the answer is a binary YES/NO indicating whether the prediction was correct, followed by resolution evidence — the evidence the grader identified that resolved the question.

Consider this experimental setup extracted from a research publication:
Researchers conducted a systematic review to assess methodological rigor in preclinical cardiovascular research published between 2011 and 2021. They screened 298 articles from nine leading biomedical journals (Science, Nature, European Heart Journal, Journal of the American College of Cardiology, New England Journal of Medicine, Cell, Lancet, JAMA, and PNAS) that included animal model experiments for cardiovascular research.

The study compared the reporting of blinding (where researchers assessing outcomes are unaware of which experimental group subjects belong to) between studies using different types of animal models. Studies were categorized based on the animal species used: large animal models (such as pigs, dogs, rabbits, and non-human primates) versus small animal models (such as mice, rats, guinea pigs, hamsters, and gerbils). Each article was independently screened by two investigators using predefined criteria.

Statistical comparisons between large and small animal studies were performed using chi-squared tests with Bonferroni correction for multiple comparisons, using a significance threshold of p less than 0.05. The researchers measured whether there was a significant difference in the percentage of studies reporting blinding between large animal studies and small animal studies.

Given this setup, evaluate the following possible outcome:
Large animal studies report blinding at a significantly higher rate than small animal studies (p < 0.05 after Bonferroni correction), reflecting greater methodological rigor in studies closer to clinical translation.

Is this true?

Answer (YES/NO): NO